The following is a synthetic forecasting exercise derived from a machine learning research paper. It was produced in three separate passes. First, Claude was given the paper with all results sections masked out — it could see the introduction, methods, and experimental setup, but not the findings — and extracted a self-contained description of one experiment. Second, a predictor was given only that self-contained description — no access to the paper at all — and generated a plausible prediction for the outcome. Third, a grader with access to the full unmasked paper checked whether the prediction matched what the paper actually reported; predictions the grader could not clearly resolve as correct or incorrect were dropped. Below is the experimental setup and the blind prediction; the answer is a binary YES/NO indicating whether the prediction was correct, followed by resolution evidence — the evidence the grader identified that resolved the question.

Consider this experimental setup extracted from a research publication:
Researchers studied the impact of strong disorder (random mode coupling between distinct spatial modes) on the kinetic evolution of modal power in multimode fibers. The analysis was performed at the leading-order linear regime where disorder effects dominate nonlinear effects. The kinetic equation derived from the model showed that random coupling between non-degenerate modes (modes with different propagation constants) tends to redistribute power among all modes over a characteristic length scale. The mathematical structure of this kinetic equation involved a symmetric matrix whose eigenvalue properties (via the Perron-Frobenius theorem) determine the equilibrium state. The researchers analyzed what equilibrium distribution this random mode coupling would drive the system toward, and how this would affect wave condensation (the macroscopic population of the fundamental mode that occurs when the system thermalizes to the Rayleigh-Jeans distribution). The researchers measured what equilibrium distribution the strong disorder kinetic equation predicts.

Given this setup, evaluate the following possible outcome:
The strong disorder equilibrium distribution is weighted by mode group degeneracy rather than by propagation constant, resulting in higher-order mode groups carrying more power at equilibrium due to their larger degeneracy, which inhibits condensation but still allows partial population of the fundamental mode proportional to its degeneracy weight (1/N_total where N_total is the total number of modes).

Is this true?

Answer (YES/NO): NO